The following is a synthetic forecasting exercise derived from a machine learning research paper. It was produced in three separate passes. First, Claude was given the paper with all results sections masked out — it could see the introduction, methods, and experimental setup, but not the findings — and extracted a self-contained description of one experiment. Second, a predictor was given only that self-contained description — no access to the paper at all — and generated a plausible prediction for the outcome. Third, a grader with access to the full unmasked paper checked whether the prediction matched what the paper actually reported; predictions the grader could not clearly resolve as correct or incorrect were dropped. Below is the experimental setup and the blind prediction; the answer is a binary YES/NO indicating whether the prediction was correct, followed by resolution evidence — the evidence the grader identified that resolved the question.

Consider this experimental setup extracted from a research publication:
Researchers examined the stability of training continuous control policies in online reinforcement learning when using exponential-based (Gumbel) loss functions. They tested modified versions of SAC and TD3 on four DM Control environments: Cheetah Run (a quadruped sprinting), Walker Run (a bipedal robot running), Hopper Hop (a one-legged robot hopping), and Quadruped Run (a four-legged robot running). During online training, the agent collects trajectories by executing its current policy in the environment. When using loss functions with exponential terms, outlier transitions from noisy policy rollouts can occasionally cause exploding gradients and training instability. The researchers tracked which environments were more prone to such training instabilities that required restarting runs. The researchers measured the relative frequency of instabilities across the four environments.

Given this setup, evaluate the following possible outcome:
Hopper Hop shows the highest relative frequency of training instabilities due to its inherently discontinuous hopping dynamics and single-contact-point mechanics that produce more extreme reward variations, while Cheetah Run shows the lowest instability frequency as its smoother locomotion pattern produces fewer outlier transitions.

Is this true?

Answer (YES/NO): NO